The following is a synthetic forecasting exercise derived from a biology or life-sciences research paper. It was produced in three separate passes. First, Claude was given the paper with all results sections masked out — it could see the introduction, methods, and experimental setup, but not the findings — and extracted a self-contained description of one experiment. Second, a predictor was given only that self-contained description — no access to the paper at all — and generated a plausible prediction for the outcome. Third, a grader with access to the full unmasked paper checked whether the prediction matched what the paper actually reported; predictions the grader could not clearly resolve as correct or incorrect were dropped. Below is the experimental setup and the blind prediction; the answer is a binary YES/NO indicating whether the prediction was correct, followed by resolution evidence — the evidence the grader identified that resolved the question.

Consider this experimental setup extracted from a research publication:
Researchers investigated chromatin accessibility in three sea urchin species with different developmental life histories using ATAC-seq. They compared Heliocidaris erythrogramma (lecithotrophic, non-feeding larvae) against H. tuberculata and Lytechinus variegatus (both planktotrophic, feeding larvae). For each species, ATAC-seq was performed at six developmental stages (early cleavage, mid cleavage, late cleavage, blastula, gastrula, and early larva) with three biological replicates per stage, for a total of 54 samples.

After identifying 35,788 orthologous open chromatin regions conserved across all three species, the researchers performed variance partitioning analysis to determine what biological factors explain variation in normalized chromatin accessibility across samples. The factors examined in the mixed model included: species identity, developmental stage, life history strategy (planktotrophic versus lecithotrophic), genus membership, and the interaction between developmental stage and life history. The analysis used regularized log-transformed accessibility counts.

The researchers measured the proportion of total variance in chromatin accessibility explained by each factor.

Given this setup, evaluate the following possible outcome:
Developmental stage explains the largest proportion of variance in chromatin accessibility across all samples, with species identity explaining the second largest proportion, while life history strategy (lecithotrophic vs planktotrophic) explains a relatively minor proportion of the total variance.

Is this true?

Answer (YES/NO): NO